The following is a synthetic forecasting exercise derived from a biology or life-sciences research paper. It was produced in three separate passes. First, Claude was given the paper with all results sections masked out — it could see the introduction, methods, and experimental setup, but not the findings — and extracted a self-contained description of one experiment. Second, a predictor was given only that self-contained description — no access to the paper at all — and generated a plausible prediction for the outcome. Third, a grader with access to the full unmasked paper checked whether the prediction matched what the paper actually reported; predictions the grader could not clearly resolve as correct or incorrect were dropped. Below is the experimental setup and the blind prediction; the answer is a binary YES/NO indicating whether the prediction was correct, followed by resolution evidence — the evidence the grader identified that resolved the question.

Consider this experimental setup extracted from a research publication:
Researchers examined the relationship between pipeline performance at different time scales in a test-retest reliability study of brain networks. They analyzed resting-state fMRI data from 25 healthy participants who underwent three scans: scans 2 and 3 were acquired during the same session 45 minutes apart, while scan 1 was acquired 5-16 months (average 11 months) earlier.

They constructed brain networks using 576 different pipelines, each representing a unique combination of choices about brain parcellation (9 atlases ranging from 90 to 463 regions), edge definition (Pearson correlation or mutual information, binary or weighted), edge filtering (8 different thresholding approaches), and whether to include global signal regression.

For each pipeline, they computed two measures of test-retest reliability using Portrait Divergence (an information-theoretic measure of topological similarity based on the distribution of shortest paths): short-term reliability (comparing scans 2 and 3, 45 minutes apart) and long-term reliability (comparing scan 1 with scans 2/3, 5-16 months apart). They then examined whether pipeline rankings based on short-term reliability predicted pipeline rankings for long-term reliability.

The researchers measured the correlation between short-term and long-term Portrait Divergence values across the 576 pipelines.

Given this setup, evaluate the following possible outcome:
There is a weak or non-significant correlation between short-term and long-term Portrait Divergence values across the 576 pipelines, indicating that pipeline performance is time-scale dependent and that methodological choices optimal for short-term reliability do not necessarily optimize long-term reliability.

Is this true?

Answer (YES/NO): NO